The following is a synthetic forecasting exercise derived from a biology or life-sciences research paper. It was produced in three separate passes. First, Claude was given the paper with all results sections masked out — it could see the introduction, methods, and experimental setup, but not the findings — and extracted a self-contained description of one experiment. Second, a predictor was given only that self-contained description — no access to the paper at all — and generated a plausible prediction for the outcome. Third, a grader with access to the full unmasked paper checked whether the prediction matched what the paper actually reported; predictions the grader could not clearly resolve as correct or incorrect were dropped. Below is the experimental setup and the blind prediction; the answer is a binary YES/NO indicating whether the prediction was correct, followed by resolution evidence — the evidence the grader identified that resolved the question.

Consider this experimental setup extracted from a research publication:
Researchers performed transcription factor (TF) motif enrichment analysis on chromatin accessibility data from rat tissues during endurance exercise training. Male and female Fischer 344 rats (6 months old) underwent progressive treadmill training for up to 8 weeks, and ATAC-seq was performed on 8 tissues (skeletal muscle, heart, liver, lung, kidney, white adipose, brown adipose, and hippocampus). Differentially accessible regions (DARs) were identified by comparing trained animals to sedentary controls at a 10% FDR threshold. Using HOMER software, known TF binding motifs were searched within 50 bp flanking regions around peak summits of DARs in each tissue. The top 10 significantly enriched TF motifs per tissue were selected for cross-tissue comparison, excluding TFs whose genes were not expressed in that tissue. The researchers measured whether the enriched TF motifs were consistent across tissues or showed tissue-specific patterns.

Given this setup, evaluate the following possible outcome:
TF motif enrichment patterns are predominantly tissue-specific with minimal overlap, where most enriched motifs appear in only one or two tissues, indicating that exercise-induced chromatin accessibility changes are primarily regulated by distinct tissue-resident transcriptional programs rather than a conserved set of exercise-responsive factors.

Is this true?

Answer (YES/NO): YES